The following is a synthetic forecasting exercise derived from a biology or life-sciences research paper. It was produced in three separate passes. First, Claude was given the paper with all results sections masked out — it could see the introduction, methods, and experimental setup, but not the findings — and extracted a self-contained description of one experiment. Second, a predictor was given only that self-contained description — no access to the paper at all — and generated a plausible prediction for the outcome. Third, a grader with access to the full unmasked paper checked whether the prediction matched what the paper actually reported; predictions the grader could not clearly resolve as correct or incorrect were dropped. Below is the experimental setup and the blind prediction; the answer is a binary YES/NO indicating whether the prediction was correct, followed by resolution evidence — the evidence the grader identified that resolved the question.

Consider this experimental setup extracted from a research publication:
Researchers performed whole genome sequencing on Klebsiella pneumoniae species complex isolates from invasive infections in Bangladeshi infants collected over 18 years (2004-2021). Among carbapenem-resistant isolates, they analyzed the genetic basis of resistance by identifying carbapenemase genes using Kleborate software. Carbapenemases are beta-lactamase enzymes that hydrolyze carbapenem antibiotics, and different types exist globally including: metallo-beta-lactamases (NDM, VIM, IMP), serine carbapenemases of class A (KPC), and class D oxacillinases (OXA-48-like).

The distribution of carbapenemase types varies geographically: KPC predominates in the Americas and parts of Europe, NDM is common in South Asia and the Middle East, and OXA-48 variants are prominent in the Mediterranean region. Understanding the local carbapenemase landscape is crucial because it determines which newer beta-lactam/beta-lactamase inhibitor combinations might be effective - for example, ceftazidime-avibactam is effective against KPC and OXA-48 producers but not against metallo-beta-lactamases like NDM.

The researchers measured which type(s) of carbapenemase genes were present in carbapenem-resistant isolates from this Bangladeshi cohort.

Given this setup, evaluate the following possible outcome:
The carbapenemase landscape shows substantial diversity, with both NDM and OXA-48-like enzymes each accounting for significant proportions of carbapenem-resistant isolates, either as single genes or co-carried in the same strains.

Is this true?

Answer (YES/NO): NO